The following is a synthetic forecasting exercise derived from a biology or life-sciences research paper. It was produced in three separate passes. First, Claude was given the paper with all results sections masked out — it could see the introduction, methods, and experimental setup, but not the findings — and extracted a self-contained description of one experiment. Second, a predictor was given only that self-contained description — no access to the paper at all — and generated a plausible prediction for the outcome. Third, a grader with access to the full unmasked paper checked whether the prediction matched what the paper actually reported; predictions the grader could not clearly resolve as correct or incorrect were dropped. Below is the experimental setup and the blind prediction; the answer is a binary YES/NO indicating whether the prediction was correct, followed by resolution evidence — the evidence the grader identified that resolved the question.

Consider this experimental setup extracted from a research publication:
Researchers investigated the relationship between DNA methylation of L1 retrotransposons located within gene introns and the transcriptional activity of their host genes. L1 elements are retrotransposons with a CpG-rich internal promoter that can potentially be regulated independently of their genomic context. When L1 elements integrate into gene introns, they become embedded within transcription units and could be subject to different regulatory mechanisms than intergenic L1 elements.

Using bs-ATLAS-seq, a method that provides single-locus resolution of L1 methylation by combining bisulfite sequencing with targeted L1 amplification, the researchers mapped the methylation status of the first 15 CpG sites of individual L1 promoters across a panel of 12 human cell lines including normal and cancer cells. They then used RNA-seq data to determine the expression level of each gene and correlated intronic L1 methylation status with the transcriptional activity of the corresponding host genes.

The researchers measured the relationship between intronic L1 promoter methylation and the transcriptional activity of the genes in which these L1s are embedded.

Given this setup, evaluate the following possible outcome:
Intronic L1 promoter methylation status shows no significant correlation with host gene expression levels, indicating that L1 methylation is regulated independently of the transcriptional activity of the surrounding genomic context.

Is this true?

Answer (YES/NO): NO